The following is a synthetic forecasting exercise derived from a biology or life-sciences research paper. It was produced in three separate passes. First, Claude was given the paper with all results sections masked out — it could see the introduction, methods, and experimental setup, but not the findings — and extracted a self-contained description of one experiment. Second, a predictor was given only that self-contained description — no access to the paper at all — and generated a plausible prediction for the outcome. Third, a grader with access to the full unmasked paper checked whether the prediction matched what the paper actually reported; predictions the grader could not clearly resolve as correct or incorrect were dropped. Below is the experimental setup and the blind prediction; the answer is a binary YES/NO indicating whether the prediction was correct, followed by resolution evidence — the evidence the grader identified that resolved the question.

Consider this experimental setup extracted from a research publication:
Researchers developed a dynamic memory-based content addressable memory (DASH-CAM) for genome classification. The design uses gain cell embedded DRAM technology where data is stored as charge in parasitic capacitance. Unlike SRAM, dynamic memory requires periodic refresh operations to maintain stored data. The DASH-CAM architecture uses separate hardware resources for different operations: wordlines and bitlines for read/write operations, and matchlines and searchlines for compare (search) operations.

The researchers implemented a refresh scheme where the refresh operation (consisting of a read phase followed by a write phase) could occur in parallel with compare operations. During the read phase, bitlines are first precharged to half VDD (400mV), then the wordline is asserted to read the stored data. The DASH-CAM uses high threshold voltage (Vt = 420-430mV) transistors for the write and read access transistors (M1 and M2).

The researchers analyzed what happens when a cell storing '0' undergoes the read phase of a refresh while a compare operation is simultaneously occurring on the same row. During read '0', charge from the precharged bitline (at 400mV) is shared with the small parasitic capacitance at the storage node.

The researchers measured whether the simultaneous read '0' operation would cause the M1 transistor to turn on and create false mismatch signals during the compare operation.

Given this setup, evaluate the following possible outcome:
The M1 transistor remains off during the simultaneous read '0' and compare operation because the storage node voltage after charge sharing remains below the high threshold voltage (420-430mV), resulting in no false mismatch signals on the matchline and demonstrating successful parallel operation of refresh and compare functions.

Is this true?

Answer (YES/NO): YES